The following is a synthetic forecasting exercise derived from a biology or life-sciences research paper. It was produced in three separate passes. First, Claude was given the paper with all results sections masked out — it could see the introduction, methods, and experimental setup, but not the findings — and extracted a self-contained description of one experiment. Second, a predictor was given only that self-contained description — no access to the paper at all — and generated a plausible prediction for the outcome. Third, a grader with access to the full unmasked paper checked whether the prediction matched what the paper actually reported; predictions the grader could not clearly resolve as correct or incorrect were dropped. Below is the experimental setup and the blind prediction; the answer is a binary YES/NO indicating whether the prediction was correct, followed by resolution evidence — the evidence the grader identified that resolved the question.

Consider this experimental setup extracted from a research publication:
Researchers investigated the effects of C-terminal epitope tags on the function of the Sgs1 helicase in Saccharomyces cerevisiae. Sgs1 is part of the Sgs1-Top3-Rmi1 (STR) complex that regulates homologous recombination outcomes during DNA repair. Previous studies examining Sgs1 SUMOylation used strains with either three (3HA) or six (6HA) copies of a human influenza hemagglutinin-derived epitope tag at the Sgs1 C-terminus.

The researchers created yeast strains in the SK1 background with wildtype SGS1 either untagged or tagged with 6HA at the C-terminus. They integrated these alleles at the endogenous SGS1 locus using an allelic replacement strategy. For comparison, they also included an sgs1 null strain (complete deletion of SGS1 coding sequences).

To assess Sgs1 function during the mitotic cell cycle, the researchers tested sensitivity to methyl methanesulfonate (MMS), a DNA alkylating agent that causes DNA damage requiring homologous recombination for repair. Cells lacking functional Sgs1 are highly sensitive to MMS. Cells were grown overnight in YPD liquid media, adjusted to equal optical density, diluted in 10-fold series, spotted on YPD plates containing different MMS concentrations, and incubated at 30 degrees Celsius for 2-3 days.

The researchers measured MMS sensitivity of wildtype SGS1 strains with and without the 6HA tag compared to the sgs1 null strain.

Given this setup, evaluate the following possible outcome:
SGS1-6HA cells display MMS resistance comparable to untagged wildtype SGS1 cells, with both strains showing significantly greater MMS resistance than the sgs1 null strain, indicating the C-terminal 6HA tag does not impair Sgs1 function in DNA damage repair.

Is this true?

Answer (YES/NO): NO